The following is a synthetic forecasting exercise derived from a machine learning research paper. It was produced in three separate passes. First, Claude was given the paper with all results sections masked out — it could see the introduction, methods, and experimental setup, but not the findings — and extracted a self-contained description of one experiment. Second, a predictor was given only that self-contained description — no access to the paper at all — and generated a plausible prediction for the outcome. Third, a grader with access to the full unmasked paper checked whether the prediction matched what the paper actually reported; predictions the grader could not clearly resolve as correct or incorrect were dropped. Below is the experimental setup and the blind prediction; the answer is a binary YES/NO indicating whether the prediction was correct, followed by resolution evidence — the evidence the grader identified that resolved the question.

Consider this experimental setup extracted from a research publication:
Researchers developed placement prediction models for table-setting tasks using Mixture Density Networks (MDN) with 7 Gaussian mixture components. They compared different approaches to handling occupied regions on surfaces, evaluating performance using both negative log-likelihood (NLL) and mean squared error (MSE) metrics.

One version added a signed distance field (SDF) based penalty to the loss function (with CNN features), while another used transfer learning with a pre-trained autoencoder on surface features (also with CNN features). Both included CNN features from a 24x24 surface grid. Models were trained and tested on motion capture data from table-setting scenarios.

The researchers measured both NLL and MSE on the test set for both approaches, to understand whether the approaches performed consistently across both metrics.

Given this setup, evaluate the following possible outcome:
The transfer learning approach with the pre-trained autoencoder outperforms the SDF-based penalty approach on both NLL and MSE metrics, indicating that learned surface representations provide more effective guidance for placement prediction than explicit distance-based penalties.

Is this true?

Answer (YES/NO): YES